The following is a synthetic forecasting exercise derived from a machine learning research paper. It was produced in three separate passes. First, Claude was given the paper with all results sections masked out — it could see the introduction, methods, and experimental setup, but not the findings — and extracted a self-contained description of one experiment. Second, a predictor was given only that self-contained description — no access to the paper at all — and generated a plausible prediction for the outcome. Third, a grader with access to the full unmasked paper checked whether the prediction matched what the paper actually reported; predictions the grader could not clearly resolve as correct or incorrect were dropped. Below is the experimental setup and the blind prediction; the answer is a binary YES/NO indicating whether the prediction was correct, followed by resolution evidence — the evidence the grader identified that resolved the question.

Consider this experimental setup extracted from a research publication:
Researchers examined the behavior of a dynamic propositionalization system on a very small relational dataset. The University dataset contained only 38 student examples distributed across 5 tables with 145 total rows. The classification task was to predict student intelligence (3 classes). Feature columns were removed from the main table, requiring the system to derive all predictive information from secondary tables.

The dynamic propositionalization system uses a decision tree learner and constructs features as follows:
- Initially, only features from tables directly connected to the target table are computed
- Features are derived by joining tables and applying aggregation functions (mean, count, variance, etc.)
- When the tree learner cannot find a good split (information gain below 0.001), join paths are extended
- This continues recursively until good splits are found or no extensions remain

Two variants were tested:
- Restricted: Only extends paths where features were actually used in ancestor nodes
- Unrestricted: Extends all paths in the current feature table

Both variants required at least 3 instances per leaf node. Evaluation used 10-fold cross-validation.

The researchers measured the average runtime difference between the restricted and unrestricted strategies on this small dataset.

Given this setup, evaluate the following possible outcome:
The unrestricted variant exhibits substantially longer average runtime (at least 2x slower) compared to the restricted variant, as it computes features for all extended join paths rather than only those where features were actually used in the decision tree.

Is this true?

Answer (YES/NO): NO